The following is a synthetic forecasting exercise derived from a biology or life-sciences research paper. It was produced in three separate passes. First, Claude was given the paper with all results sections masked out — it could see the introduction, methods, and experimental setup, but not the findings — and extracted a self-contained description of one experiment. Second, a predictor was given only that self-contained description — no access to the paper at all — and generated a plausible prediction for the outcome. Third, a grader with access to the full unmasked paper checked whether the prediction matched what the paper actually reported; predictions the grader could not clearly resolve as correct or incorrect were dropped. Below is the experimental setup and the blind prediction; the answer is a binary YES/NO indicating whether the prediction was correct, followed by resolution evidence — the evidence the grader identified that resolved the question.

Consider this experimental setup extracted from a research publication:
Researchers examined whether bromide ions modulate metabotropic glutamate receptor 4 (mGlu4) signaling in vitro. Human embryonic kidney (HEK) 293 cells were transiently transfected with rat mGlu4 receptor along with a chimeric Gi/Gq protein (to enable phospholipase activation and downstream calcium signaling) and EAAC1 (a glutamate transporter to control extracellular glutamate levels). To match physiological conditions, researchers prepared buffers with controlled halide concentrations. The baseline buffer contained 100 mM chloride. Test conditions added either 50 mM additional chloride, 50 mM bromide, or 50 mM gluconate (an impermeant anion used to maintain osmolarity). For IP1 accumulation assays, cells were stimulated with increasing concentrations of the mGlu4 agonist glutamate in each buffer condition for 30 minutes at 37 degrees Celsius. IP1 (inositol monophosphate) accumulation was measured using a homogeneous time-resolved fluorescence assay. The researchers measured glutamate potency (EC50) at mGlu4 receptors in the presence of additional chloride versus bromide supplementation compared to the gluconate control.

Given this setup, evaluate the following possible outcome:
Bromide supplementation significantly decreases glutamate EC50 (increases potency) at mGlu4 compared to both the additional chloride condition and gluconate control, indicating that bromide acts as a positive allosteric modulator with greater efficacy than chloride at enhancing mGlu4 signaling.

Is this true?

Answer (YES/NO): YES